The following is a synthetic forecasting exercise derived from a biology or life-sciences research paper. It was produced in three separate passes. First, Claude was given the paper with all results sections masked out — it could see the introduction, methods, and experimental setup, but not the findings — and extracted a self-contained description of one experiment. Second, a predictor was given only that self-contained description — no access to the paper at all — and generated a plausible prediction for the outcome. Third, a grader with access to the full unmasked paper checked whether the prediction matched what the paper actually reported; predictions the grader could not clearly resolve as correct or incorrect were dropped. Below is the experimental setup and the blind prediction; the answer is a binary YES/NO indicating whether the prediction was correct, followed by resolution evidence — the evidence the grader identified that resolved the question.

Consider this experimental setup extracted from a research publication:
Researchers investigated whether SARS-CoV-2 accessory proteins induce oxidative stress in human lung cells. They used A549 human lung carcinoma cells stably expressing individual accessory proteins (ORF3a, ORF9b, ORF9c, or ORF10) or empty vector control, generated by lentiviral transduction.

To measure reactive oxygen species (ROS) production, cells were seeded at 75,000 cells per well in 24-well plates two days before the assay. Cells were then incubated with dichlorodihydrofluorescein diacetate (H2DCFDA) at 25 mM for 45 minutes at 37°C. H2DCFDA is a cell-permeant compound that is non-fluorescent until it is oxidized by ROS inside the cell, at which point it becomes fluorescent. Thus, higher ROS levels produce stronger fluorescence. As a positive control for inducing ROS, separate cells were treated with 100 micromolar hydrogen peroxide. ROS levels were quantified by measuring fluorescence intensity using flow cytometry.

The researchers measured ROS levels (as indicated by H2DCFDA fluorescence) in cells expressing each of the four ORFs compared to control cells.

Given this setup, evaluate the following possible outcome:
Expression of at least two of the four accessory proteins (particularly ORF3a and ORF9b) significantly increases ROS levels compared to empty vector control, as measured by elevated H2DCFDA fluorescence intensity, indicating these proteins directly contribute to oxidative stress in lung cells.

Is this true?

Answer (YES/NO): NO